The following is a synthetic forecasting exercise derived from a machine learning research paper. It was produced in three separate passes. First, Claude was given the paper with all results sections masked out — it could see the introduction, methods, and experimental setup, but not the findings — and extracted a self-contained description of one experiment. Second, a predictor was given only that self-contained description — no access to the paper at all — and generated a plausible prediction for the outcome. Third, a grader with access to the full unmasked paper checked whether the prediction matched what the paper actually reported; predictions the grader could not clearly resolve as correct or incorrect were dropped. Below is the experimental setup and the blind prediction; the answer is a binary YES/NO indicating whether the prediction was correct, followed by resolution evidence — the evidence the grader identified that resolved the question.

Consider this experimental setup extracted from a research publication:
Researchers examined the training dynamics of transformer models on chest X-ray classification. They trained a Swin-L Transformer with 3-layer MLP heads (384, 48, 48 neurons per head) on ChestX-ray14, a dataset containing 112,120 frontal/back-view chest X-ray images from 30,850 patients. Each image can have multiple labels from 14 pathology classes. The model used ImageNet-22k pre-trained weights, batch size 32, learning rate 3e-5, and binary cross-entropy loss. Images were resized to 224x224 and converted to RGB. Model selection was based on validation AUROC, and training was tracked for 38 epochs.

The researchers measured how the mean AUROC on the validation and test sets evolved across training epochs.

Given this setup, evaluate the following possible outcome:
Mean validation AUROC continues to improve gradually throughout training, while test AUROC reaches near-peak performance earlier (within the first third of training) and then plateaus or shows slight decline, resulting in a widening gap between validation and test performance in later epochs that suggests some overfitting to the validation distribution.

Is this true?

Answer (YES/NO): NO